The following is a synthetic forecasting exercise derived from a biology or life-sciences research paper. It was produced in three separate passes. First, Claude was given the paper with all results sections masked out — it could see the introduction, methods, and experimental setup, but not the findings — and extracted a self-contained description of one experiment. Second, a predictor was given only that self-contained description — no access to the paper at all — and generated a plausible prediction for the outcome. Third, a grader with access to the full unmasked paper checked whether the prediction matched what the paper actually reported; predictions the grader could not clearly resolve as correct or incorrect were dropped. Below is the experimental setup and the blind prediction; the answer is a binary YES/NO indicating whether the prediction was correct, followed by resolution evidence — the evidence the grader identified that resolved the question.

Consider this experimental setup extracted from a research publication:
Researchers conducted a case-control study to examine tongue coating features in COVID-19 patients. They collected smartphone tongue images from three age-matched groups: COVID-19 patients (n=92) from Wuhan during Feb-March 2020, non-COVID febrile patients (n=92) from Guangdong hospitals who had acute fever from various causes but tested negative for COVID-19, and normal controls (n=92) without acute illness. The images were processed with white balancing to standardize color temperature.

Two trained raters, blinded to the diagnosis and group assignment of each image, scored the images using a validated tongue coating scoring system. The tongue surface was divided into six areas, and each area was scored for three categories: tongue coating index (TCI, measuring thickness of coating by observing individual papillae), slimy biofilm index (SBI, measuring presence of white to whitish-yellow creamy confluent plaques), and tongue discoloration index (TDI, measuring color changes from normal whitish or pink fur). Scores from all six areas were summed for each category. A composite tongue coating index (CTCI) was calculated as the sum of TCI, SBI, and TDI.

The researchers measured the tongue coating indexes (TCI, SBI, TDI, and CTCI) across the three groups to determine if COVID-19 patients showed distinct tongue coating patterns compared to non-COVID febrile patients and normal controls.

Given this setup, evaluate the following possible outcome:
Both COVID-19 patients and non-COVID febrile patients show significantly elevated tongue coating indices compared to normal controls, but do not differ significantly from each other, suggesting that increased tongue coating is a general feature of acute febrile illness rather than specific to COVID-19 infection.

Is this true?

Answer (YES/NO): YES